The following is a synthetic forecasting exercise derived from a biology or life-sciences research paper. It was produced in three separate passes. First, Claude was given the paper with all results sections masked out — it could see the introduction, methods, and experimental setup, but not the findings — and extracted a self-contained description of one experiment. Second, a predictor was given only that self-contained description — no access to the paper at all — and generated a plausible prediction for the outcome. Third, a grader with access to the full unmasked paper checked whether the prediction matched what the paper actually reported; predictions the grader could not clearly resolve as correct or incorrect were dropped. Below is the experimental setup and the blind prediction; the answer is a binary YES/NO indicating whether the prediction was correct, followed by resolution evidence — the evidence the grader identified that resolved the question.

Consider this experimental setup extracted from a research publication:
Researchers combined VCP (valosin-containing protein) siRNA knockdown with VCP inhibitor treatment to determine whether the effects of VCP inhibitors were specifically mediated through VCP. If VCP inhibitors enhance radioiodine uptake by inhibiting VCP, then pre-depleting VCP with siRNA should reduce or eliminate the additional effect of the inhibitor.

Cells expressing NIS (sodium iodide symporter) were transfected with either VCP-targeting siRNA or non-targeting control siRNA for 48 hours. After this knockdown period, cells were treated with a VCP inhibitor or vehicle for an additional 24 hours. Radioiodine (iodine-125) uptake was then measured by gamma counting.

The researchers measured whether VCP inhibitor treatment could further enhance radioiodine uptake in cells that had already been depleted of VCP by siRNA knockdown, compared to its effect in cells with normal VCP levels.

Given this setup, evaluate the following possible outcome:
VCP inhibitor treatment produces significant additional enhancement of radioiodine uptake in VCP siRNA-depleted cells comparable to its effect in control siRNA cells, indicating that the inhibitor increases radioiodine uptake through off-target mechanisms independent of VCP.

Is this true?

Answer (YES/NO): NO